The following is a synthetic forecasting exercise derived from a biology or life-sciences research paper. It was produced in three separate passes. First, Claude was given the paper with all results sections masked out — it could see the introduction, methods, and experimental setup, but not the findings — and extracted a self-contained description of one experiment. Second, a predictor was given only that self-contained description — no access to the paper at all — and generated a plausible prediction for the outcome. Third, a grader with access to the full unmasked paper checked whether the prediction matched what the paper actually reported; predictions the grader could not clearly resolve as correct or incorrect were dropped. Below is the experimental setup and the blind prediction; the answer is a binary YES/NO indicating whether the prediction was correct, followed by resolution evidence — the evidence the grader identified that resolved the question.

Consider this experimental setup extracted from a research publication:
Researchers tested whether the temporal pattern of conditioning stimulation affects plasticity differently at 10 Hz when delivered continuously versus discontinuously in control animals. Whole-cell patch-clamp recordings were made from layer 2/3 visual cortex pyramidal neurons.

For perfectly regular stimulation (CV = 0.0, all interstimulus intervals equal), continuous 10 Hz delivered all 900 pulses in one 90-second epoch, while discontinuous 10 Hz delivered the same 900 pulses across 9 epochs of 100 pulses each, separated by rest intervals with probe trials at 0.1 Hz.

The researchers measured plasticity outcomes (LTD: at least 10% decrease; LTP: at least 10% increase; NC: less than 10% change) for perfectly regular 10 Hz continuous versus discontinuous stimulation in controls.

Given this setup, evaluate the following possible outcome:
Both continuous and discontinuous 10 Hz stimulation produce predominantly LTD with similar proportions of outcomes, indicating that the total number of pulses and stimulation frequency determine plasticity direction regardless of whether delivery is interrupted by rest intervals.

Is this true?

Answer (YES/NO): NO